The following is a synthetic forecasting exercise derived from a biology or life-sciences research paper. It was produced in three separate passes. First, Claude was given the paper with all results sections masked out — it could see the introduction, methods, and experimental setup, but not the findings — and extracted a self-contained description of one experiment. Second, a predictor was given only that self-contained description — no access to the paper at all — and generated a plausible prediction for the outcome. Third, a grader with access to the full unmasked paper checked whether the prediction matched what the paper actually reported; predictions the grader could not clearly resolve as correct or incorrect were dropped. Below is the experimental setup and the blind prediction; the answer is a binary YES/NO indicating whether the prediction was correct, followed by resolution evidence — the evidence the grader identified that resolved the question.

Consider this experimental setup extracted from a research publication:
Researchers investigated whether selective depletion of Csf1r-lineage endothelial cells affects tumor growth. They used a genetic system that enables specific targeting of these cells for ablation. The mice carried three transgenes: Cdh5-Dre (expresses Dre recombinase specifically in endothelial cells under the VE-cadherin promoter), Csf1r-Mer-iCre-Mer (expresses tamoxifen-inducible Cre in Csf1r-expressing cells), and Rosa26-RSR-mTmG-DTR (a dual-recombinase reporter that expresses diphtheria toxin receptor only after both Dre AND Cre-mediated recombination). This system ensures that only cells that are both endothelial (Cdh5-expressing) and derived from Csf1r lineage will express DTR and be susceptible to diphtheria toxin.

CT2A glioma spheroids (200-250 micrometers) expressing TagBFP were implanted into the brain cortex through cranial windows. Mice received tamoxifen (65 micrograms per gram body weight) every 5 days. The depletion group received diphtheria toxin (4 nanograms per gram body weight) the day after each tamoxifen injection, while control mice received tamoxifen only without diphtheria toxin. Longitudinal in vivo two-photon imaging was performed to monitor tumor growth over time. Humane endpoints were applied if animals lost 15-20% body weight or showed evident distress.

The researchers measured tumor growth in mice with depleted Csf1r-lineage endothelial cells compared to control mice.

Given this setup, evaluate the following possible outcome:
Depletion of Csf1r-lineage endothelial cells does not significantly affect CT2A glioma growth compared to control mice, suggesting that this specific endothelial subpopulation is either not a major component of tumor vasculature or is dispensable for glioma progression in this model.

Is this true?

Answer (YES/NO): NO